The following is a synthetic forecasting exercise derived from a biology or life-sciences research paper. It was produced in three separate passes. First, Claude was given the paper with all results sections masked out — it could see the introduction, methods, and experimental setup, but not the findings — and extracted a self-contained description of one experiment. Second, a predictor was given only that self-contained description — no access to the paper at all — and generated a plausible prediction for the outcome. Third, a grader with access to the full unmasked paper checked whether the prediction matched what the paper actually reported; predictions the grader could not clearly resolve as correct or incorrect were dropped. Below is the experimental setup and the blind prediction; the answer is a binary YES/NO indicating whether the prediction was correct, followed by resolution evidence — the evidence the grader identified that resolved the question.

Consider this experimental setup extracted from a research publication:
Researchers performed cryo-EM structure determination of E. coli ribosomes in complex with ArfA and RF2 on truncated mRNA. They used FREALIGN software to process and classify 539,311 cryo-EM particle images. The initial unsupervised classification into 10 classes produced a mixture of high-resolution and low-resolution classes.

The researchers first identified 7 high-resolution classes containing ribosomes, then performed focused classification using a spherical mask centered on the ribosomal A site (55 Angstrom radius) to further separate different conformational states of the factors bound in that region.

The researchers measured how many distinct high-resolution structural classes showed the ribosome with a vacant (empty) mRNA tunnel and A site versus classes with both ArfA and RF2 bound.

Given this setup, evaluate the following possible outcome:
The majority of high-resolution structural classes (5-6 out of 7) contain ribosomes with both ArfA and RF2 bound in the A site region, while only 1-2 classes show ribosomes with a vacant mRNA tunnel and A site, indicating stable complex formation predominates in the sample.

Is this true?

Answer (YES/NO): NO